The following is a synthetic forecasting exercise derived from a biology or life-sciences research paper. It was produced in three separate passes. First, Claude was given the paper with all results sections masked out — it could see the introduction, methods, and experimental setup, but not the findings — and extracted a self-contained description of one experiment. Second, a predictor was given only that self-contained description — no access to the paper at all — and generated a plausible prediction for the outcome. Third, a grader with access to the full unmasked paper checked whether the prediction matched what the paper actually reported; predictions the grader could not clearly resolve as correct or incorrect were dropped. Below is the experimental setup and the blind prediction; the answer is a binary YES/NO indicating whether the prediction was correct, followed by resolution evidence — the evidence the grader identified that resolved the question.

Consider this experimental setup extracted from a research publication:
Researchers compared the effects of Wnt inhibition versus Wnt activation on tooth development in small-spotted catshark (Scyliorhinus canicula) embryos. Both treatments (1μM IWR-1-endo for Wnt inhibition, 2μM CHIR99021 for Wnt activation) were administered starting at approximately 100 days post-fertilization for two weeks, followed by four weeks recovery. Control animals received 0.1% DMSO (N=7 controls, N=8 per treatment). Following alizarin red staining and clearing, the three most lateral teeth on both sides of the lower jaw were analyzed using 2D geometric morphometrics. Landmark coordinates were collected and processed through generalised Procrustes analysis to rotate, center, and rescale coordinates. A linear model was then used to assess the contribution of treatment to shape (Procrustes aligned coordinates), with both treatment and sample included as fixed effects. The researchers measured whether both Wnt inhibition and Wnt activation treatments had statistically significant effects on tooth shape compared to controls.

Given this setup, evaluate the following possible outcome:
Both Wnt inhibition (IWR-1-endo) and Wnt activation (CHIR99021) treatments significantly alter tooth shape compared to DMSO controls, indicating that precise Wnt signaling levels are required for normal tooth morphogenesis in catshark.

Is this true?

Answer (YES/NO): YES